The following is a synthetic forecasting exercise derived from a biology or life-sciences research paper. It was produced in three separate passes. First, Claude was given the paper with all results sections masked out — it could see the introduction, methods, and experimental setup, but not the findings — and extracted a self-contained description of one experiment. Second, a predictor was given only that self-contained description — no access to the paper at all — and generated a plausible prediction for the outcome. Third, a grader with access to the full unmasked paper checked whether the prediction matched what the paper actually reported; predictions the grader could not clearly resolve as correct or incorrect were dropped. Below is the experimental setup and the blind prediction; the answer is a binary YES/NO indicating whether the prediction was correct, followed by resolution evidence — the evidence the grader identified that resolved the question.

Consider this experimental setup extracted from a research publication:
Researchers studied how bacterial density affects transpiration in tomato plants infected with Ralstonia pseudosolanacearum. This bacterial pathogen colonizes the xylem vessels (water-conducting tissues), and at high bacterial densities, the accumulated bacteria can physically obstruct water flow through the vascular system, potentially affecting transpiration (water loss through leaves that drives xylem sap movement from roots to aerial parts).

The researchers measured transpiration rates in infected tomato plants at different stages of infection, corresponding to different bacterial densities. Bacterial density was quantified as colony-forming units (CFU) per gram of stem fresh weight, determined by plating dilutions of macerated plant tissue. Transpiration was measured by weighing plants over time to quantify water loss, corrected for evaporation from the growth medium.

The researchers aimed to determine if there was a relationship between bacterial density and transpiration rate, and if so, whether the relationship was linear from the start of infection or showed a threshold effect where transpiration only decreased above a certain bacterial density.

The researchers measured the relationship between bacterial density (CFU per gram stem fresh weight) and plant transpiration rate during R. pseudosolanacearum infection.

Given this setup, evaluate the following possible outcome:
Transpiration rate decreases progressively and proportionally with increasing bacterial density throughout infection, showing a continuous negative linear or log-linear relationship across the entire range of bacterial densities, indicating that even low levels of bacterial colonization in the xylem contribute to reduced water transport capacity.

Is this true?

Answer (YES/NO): NO